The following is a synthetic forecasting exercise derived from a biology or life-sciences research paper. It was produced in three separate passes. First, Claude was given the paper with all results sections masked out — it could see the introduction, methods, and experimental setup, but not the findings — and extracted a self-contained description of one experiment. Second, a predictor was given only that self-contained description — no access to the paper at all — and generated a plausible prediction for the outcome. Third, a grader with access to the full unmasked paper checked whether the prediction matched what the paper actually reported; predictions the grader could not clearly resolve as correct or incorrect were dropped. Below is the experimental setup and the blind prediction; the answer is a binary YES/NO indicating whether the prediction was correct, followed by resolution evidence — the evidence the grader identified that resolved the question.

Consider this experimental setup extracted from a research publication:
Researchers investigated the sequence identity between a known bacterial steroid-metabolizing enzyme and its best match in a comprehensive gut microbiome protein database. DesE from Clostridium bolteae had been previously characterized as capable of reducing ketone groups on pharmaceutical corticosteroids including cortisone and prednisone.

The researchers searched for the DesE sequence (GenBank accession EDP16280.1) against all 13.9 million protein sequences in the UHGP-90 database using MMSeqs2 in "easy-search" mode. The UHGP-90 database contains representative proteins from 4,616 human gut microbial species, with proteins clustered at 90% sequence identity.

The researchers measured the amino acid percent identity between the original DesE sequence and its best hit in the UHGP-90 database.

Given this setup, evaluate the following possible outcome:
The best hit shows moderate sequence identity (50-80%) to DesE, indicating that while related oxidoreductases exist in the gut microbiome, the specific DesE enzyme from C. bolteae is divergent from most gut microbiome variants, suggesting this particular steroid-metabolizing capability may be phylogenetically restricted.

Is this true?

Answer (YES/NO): NO